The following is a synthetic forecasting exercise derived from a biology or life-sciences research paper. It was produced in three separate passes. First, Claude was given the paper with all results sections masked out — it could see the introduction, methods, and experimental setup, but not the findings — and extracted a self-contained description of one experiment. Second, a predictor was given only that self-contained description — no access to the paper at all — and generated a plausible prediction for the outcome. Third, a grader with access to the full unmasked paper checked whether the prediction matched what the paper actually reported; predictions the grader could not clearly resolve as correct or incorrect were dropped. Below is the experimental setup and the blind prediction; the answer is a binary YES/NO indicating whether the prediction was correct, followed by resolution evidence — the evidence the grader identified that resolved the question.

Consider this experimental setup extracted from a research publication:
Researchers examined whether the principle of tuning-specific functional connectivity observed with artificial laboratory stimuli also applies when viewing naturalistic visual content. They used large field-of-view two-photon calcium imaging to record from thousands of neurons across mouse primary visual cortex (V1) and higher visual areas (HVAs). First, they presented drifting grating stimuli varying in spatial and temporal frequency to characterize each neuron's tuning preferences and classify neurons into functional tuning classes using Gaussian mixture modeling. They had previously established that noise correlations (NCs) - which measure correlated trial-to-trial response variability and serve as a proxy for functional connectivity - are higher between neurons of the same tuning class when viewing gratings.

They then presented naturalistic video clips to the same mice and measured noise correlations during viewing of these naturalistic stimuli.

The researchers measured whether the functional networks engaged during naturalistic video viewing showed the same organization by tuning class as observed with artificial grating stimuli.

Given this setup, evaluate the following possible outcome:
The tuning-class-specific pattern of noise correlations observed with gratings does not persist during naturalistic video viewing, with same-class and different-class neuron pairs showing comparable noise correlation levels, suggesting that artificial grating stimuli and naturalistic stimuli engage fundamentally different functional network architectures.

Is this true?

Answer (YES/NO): NO